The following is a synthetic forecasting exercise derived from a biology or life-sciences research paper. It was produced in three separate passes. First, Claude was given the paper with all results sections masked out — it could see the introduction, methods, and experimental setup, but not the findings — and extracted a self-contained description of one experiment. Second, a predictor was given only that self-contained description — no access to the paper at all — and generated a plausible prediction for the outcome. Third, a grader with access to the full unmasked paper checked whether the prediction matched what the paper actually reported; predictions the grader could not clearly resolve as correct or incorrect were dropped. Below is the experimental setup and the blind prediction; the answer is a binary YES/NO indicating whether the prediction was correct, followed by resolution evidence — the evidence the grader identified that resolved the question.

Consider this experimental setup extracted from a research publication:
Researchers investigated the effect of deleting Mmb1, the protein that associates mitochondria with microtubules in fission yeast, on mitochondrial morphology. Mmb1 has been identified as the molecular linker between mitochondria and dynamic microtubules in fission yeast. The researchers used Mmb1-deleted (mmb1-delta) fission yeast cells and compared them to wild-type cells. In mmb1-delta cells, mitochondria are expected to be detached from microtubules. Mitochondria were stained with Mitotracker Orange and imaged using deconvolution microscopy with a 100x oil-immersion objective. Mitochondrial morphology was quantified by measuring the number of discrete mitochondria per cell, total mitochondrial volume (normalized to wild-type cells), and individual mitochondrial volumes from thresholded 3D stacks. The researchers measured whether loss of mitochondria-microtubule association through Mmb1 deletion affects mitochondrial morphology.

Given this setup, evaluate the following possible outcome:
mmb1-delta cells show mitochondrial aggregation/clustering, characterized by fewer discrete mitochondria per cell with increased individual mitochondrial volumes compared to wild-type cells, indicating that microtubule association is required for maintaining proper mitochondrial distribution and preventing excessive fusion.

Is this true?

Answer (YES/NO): NO